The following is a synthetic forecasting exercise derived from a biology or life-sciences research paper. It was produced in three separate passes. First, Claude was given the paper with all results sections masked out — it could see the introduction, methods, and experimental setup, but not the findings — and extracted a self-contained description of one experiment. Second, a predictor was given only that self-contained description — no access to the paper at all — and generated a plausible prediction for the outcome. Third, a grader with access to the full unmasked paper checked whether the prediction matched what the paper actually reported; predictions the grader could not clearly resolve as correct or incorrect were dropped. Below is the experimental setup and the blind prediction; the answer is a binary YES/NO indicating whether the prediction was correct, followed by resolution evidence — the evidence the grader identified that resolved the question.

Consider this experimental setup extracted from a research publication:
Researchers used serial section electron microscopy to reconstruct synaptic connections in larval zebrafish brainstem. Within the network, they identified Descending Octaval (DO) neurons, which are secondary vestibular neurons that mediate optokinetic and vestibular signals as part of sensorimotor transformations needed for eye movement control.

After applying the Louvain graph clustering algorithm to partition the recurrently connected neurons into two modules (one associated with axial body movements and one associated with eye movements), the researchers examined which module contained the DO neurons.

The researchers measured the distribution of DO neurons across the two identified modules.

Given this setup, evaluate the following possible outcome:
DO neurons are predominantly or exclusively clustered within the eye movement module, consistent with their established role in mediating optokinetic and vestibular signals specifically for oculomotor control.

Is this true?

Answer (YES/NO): YES